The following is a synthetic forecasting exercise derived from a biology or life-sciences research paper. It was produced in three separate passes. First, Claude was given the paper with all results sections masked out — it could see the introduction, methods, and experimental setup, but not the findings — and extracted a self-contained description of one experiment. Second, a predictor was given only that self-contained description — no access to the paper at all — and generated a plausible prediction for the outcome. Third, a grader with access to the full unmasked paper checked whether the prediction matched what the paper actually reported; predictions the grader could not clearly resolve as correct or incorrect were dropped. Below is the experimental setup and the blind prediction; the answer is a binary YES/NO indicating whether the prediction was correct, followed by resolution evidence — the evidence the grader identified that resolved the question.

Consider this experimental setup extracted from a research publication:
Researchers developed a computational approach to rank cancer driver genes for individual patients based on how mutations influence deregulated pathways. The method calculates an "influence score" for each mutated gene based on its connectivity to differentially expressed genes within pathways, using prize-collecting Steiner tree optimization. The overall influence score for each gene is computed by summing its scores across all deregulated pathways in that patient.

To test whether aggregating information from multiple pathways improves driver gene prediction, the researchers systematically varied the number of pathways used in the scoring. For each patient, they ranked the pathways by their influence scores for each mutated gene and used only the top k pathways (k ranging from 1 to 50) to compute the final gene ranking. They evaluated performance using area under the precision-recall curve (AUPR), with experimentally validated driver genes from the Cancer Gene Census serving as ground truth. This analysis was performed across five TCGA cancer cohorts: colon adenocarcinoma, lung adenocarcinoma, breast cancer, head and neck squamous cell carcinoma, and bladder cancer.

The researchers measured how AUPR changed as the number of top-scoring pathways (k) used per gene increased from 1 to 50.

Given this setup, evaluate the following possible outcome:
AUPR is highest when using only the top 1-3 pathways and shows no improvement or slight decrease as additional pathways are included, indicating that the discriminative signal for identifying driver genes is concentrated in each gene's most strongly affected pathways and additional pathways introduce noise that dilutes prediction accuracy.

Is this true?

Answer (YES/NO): NO